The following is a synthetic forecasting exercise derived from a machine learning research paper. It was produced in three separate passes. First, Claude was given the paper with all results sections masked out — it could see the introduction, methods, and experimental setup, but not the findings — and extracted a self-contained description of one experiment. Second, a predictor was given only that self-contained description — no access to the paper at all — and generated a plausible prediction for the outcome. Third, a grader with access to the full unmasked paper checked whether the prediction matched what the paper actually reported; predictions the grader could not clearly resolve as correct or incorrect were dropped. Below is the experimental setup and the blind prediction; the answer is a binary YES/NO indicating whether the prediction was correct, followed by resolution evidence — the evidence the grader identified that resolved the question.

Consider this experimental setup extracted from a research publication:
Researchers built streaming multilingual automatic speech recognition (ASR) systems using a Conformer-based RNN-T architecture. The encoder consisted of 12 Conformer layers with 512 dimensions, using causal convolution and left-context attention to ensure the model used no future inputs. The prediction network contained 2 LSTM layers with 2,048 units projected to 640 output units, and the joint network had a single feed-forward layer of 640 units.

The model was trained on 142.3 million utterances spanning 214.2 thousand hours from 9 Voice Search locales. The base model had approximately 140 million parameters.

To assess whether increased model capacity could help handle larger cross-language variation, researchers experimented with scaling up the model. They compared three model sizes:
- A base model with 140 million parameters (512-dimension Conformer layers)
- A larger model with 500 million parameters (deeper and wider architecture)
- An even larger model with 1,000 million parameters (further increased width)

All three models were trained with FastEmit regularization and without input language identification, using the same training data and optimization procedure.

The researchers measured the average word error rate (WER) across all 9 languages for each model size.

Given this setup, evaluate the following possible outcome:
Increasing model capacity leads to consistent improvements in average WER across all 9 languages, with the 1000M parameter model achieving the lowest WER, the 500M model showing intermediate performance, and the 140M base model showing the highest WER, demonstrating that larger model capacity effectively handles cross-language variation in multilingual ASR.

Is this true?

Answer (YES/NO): YES